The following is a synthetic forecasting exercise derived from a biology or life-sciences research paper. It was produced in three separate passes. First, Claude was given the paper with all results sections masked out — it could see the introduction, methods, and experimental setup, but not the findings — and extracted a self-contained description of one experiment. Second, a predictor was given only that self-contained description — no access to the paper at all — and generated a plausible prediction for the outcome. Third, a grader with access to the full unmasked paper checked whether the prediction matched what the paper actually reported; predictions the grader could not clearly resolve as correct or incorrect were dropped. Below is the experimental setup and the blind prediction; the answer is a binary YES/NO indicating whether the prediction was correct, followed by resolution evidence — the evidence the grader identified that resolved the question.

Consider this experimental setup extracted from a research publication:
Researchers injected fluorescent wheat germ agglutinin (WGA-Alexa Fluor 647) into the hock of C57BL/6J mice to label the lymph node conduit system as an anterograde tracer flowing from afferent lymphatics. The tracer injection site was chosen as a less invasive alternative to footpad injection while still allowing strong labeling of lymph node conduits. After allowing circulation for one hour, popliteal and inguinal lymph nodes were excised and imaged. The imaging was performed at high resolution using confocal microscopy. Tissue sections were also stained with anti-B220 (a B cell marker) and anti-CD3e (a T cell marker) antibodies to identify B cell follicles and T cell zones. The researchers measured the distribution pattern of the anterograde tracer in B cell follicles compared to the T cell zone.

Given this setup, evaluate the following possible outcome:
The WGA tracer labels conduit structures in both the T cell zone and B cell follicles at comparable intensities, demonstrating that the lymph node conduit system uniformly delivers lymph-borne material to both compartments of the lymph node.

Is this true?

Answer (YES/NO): NO